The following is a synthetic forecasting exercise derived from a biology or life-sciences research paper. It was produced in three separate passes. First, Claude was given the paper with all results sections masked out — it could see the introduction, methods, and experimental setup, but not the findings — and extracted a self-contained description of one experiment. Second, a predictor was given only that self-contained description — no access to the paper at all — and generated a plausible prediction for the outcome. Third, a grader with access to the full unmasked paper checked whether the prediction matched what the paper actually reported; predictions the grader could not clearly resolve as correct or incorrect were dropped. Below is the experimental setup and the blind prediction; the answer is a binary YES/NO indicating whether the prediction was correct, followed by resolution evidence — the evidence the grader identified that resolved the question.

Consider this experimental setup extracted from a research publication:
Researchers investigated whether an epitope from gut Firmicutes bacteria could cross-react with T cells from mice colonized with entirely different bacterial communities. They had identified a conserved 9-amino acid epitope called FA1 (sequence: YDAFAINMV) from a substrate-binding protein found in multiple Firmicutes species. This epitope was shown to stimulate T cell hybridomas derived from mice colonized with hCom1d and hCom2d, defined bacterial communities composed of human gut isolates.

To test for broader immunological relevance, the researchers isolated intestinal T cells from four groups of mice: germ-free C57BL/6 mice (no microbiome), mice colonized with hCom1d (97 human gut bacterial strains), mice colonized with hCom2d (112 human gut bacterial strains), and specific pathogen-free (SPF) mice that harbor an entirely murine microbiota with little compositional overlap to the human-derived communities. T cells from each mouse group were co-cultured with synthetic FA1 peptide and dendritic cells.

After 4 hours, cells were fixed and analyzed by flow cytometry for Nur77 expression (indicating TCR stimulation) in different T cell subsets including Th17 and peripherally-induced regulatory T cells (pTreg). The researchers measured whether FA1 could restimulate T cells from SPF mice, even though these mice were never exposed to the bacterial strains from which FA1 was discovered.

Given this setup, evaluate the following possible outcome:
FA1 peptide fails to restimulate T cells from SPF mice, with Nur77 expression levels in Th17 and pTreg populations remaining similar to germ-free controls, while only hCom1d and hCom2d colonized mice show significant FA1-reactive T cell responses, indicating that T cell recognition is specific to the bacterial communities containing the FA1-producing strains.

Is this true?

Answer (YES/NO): NO